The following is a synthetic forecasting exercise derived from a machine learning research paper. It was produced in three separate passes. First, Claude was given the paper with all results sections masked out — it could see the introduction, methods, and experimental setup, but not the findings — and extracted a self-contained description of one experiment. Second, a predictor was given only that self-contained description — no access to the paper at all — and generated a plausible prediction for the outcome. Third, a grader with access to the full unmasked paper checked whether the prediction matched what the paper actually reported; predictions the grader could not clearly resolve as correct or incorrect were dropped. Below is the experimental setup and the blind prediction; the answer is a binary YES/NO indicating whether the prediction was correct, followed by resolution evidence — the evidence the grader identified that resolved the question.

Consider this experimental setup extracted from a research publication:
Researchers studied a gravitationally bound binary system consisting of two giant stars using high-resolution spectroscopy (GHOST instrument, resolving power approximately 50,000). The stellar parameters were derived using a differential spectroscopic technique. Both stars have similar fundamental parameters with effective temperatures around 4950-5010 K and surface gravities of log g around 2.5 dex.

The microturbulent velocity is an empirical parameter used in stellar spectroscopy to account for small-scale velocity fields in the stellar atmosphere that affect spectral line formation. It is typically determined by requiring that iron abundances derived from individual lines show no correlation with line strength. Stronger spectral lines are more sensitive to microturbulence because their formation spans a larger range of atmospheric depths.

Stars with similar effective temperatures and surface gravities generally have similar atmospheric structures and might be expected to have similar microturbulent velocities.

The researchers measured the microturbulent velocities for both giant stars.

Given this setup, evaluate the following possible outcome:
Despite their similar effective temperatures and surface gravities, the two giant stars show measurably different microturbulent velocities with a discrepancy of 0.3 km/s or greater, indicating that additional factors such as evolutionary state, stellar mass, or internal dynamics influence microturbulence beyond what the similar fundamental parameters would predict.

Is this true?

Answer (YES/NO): NO